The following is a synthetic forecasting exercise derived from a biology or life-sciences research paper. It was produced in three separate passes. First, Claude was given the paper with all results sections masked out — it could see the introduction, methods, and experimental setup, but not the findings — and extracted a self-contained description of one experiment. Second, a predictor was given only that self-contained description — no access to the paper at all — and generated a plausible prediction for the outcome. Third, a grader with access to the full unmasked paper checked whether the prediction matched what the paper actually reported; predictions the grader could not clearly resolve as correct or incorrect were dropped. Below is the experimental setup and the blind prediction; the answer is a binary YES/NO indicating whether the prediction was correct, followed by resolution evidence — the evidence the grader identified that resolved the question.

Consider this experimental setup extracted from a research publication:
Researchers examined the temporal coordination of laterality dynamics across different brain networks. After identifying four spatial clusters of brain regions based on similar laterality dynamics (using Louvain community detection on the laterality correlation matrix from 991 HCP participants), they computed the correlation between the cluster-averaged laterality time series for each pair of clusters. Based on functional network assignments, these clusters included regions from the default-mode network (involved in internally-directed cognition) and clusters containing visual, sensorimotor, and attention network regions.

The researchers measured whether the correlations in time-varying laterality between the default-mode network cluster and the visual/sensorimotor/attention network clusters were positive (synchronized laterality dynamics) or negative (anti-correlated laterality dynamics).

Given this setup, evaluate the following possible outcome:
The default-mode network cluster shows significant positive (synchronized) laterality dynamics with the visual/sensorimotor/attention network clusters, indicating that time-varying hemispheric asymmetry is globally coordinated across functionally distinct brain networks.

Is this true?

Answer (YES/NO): NO